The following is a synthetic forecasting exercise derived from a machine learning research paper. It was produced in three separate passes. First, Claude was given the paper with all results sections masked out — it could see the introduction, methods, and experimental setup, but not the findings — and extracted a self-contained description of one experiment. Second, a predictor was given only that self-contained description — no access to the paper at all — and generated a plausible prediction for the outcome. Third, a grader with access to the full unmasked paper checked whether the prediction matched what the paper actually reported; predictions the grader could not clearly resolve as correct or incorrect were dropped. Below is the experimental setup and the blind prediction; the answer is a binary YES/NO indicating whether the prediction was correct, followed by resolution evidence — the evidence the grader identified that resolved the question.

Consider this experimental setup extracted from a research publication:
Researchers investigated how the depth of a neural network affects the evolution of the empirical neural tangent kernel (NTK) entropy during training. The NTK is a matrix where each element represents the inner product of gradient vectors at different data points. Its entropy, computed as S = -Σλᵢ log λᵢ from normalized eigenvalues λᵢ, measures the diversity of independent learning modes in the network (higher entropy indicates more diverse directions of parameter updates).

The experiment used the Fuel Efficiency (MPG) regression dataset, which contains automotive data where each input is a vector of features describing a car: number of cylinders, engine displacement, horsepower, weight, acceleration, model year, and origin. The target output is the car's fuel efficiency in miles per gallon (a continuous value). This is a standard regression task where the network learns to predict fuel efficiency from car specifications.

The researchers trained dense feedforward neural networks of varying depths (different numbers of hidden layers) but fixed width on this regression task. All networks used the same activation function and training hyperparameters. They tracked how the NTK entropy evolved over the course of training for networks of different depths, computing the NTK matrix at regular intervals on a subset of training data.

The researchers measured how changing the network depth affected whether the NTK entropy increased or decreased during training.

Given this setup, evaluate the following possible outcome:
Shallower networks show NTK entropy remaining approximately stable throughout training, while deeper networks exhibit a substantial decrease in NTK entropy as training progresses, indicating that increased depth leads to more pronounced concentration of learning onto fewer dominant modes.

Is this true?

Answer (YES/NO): NO